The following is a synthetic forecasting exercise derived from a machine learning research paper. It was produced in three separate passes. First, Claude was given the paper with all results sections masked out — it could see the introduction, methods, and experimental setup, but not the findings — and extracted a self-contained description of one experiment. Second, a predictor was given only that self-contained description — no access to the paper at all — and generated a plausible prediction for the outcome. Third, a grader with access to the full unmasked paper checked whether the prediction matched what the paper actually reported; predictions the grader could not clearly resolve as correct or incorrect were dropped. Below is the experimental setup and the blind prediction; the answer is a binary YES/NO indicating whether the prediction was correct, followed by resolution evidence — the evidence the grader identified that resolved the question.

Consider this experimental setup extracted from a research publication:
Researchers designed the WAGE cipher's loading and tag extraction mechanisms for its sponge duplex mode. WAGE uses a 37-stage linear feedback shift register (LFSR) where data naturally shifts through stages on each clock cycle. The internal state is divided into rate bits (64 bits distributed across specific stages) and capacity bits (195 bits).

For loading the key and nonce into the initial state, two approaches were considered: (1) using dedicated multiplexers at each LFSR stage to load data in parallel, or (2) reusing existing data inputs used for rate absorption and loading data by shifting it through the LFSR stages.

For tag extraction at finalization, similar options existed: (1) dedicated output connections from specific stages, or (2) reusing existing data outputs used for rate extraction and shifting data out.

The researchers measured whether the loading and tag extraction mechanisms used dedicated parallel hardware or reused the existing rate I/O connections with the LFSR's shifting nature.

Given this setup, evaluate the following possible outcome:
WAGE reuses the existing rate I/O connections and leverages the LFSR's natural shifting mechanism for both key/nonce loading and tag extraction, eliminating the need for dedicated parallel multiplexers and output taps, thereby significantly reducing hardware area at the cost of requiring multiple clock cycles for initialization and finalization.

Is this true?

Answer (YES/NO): YES